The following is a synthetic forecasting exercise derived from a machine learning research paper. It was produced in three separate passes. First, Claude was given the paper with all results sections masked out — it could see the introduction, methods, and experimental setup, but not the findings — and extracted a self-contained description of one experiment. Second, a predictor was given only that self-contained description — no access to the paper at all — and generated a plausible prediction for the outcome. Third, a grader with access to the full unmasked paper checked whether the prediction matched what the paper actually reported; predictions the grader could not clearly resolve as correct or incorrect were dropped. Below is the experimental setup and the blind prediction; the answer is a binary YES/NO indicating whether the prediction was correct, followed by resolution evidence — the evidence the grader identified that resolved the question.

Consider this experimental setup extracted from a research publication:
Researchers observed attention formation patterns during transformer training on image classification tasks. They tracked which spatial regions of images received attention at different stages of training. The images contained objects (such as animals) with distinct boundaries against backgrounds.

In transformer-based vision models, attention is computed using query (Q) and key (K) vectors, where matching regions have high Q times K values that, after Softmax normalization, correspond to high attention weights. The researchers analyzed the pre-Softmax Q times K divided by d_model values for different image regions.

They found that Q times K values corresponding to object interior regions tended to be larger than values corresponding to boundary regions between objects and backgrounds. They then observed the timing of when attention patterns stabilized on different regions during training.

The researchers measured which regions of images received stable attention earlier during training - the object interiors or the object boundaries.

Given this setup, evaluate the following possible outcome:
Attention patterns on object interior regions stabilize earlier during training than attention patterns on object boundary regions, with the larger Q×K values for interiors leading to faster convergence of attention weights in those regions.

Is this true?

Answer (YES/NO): NO